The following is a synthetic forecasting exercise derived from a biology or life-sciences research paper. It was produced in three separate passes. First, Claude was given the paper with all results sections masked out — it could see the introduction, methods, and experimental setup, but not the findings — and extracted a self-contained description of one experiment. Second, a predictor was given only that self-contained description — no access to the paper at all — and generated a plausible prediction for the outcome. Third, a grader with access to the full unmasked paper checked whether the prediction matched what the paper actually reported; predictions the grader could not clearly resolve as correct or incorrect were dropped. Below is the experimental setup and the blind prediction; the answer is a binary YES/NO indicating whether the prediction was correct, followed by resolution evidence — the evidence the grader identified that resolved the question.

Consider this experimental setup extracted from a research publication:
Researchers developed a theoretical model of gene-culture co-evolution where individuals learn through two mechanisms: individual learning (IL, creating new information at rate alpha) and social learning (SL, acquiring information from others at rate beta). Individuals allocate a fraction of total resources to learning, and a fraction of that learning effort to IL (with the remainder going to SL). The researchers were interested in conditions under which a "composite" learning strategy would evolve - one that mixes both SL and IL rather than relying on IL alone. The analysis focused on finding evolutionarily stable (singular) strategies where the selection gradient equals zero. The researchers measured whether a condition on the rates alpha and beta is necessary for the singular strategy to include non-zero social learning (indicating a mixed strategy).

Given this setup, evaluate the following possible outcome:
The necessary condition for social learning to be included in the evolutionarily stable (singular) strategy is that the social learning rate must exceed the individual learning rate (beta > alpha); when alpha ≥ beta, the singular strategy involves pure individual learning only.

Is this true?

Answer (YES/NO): YES